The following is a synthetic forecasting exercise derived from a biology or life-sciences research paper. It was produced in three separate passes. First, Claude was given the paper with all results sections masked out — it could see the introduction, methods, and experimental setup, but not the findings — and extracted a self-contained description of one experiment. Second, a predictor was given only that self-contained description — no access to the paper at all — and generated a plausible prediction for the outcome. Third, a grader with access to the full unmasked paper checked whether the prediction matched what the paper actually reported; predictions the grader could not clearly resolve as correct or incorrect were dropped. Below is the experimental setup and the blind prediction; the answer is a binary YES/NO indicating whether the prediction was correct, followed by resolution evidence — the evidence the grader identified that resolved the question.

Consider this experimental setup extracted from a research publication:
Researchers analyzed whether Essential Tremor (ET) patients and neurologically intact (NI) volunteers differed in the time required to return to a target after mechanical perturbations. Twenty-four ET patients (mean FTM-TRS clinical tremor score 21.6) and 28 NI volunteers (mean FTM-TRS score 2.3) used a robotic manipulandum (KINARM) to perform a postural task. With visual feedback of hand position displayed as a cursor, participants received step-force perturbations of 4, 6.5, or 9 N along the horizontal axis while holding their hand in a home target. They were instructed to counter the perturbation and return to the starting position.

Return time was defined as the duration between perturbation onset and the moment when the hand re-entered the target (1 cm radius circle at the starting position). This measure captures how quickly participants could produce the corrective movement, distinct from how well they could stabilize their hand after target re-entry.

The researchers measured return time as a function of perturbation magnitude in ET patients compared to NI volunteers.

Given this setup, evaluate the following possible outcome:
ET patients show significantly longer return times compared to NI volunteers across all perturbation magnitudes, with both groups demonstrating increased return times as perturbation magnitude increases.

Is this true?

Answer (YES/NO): NO